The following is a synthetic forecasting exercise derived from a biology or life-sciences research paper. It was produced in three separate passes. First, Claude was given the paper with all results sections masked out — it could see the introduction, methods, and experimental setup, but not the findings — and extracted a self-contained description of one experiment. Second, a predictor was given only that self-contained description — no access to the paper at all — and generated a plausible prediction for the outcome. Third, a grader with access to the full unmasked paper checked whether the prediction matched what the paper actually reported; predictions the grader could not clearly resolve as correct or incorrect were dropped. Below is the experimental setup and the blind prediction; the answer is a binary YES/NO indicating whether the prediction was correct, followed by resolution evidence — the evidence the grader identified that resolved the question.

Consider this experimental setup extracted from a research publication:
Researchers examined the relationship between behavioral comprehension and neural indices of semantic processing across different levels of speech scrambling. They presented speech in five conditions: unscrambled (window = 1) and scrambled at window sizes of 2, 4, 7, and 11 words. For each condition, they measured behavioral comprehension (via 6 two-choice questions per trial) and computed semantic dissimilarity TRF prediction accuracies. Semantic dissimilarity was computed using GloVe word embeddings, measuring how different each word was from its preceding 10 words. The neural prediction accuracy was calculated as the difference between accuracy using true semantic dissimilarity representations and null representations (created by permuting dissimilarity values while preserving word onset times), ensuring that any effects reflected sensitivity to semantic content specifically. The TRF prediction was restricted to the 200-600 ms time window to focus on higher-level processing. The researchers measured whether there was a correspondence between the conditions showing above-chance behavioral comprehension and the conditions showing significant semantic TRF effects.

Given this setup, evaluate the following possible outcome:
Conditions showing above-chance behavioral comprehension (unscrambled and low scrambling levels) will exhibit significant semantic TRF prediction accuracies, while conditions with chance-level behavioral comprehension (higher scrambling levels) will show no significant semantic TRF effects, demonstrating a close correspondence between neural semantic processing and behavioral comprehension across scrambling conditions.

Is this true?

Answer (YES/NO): NO